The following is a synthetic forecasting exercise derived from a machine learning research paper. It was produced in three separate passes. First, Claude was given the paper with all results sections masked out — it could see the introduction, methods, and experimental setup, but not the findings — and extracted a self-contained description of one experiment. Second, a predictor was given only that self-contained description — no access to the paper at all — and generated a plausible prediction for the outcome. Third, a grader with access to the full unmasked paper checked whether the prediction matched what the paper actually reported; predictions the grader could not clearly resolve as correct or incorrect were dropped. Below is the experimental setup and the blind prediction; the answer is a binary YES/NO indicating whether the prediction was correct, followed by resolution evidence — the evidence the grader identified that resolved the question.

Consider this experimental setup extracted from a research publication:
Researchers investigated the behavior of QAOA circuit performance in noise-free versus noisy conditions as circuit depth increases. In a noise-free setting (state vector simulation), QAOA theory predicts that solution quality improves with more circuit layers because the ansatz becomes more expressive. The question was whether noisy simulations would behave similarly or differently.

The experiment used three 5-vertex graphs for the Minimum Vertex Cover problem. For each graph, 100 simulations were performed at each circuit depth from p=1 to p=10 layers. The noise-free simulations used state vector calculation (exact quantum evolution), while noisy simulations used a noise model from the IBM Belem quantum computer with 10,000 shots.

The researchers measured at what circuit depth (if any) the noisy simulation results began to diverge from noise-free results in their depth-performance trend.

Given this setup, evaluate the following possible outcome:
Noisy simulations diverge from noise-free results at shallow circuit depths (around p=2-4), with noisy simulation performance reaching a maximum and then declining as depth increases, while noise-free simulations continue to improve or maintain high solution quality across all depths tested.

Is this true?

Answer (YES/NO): NO